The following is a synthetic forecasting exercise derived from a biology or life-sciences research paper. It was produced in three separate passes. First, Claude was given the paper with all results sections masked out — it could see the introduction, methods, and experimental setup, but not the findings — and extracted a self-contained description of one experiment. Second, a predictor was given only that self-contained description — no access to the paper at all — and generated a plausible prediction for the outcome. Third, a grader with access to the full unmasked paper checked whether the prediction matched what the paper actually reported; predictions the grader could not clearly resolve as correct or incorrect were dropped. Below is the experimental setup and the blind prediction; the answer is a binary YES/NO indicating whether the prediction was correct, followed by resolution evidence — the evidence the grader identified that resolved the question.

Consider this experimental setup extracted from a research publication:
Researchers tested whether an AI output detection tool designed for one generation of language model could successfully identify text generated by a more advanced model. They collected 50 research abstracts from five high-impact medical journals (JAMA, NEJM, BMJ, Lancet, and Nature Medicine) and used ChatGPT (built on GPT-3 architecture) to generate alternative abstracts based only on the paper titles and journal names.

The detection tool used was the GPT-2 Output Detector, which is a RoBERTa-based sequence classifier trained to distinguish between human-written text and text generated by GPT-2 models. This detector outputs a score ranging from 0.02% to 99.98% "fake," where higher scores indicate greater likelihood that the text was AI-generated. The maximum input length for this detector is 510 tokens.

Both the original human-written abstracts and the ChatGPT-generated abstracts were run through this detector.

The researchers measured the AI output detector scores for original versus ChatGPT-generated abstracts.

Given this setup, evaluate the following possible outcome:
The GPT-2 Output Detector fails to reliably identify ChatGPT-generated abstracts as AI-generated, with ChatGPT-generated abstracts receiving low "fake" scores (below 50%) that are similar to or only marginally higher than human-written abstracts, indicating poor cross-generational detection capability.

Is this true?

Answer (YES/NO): NO